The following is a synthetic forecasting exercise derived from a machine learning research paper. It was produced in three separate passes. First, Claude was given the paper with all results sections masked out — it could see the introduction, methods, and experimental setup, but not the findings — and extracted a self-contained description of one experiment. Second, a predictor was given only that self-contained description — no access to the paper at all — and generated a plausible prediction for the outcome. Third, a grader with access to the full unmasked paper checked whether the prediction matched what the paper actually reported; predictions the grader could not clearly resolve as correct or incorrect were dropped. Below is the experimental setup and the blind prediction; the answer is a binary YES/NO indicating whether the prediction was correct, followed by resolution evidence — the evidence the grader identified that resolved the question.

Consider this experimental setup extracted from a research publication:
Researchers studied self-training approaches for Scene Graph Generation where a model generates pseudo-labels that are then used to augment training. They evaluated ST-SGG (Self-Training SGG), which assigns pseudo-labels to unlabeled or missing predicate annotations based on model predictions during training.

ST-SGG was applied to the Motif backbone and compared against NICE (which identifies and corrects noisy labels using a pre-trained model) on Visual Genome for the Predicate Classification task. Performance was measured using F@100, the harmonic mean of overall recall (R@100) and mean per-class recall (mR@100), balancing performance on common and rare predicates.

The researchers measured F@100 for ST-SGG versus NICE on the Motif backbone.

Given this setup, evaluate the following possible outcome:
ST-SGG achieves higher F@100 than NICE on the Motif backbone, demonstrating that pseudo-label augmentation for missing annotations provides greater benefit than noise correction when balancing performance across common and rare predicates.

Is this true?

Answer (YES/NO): NO